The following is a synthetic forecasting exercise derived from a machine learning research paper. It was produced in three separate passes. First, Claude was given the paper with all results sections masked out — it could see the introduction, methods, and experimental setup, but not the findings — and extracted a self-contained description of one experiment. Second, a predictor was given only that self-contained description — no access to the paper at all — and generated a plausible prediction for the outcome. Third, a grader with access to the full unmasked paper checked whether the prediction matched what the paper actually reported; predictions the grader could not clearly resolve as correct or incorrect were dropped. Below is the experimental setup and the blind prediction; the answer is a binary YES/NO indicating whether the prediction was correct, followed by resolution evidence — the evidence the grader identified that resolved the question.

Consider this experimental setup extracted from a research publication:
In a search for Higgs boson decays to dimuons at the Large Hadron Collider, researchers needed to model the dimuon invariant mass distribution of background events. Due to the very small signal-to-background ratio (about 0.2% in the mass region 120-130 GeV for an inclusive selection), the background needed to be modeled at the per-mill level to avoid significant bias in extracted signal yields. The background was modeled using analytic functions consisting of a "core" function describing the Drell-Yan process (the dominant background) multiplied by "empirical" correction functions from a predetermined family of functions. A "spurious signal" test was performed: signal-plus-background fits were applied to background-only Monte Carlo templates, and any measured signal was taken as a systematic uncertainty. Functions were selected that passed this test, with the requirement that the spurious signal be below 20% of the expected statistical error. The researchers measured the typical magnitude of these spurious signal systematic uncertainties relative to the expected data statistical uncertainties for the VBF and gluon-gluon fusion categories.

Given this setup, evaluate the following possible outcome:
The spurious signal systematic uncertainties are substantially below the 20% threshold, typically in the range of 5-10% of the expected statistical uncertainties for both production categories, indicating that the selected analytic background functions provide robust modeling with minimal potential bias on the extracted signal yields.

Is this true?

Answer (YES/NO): NO